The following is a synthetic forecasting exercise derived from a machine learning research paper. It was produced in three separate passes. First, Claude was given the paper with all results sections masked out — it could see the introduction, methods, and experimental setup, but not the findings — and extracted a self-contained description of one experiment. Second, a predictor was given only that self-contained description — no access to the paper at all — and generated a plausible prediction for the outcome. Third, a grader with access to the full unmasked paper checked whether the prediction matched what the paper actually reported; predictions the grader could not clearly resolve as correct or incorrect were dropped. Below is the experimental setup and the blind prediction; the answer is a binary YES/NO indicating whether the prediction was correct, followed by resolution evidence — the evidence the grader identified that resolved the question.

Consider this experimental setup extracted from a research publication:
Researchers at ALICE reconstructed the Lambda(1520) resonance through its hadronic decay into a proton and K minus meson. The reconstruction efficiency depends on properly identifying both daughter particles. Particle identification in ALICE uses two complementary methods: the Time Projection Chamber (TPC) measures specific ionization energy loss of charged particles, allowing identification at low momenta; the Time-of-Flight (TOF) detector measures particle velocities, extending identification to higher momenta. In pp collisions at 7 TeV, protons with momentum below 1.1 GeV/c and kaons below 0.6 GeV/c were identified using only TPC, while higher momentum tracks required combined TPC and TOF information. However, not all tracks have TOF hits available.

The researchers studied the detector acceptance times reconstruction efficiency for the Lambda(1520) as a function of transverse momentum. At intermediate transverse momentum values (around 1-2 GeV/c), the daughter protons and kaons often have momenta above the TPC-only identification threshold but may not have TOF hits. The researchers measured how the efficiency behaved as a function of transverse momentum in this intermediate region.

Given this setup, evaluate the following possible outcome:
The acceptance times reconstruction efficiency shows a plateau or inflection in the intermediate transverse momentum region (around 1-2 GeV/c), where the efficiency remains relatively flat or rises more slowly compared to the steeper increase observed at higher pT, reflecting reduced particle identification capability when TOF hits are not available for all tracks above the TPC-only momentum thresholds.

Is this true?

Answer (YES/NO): NO